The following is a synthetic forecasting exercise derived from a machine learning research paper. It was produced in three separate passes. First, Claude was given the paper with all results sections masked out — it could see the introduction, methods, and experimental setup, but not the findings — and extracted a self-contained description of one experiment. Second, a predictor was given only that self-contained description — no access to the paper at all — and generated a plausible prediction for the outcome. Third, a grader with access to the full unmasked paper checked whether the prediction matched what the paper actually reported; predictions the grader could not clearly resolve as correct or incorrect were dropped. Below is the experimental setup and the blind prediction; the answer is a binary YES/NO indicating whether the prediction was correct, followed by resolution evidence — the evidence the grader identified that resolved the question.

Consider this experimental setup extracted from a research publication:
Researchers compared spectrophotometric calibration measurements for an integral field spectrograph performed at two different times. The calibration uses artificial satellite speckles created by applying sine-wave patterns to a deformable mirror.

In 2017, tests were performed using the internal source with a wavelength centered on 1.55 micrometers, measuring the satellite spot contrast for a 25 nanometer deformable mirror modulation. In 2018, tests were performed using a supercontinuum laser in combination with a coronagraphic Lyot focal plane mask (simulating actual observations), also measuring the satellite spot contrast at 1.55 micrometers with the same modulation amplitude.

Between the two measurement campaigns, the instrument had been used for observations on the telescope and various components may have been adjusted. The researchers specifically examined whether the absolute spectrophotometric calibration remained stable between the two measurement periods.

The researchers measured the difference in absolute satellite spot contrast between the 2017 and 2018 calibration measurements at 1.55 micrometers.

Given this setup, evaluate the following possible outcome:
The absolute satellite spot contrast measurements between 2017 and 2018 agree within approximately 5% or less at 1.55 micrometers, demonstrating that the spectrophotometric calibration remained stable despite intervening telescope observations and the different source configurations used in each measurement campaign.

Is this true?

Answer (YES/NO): NO